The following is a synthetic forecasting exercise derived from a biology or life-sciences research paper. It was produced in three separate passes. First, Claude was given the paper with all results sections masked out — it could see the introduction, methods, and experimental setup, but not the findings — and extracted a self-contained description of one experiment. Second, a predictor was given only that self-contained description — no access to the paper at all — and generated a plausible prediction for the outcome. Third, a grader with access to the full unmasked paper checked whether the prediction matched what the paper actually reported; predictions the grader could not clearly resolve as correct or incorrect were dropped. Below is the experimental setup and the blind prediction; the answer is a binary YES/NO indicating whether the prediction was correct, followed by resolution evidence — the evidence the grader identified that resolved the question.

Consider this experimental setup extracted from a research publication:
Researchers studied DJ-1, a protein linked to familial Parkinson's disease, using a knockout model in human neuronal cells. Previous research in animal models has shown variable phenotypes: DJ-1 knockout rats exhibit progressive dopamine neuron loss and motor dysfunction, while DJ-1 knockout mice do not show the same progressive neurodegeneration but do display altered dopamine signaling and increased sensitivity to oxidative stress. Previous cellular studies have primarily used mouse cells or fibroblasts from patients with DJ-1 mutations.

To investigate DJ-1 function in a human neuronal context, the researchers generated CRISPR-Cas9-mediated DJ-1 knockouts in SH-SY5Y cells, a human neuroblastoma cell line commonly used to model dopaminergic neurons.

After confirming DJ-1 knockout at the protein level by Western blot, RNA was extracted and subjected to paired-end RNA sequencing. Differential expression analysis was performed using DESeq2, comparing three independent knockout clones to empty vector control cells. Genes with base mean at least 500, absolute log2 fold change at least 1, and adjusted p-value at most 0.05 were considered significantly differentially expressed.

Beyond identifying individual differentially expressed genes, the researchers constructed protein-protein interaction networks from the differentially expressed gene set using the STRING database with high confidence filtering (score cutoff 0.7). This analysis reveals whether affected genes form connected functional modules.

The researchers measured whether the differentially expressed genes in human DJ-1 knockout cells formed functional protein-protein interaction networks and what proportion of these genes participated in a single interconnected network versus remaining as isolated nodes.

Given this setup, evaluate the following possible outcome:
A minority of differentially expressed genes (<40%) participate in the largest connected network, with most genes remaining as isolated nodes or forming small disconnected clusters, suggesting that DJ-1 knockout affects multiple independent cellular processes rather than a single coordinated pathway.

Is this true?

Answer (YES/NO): YES